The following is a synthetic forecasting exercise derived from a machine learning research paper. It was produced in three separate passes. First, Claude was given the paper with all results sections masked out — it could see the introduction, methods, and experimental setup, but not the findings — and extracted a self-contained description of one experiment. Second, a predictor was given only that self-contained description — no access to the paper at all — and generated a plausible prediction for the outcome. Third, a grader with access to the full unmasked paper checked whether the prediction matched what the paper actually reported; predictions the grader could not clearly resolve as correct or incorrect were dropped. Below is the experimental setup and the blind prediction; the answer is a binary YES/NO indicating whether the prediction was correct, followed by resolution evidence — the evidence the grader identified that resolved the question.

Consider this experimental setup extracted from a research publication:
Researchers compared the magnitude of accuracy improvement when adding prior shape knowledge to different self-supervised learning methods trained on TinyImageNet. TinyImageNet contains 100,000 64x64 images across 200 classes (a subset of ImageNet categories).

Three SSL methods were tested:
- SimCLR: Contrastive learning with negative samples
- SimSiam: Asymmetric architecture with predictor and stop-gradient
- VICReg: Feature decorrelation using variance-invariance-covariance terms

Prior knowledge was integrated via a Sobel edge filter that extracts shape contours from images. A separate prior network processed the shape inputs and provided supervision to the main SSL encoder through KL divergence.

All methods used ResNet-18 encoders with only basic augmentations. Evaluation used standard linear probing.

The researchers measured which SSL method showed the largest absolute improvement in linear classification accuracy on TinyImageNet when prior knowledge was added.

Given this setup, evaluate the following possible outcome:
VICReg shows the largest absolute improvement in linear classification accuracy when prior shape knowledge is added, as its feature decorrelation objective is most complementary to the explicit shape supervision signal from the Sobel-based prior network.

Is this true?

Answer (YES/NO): NO